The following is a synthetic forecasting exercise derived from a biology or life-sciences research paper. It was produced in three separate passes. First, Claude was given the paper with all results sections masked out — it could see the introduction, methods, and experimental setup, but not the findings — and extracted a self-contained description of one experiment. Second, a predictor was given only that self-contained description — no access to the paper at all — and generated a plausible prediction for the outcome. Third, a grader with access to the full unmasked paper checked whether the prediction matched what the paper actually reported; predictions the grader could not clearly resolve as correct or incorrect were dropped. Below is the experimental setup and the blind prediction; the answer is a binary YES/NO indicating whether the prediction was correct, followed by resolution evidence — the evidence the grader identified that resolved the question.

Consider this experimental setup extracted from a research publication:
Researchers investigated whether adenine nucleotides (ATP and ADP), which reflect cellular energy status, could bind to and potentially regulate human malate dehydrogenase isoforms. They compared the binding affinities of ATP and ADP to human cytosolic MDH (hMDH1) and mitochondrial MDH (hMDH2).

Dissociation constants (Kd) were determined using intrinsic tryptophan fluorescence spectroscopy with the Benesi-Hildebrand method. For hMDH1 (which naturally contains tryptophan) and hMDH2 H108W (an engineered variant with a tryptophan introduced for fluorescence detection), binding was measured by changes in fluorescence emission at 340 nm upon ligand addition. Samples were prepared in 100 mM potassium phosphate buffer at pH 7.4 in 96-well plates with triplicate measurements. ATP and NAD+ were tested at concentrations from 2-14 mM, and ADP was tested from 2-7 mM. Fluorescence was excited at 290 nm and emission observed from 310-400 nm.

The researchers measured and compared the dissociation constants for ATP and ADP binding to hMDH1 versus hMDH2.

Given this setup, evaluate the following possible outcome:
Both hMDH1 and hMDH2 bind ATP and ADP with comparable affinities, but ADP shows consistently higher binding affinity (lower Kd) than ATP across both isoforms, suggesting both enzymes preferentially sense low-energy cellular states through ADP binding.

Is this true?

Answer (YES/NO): NO